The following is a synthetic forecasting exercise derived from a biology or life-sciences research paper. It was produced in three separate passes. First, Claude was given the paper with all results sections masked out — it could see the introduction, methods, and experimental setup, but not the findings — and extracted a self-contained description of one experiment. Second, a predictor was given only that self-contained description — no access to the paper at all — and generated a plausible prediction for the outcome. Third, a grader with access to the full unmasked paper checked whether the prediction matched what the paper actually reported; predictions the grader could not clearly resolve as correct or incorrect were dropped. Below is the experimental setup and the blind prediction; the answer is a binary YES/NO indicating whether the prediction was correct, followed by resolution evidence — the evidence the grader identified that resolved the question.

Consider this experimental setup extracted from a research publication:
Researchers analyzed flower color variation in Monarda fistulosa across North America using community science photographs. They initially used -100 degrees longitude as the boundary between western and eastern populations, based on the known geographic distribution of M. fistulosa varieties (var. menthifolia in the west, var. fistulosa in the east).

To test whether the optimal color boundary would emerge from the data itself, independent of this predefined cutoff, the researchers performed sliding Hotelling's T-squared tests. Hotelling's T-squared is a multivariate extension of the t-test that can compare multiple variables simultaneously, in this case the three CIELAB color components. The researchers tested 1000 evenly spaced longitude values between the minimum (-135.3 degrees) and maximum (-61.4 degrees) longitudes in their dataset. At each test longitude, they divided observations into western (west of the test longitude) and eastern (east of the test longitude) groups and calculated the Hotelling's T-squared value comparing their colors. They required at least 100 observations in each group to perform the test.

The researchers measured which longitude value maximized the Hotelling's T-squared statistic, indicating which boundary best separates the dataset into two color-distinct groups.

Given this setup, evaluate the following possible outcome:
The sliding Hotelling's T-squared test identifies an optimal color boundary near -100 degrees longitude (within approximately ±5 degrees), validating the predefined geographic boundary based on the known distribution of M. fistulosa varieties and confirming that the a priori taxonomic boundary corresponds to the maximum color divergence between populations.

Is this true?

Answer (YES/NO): YES